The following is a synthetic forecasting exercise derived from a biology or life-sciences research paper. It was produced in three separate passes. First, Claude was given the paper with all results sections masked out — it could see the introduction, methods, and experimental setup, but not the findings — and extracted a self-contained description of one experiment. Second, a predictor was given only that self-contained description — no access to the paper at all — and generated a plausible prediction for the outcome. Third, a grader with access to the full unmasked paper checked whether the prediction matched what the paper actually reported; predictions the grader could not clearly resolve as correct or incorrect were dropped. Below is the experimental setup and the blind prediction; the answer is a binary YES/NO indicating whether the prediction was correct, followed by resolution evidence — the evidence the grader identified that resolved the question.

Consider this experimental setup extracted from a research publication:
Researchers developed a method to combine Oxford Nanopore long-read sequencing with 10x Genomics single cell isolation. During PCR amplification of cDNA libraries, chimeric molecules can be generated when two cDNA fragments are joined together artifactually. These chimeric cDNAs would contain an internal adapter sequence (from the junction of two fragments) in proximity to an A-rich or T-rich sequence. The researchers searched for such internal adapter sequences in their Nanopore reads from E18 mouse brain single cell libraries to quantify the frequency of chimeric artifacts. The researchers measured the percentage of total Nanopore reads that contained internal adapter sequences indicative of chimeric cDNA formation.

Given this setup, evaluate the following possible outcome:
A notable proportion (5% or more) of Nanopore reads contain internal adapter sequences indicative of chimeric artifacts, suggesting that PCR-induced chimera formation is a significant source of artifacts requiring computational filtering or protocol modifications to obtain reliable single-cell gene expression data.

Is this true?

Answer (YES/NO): NO